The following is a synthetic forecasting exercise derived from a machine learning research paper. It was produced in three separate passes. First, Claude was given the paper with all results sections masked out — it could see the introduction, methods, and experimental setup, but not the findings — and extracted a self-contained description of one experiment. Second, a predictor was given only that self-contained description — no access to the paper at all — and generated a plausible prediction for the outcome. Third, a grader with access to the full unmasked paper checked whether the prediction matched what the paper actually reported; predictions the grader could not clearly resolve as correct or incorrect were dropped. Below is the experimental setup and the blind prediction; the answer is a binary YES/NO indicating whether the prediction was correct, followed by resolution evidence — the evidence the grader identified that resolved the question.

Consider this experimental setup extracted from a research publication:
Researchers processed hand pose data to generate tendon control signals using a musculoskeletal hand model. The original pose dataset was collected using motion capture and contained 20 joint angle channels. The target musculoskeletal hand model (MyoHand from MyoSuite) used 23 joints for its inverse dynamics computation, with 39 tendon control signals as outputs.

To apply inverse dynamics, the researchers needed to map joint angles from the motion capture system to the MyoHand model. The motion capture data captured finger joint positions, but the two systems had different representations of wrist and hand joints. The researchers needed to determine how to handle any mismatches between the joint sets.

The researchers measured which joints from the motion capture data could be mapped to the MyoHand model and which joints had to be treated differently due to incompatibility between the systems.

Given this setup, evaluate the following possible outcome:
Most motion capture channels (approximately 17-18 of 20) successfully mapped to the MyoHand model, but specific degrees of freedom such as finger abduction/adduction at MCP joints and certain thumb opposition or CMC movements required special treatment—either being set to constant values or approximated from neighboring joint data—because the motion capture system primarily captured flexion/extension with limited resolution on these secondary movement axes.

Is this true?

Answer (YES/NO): NO